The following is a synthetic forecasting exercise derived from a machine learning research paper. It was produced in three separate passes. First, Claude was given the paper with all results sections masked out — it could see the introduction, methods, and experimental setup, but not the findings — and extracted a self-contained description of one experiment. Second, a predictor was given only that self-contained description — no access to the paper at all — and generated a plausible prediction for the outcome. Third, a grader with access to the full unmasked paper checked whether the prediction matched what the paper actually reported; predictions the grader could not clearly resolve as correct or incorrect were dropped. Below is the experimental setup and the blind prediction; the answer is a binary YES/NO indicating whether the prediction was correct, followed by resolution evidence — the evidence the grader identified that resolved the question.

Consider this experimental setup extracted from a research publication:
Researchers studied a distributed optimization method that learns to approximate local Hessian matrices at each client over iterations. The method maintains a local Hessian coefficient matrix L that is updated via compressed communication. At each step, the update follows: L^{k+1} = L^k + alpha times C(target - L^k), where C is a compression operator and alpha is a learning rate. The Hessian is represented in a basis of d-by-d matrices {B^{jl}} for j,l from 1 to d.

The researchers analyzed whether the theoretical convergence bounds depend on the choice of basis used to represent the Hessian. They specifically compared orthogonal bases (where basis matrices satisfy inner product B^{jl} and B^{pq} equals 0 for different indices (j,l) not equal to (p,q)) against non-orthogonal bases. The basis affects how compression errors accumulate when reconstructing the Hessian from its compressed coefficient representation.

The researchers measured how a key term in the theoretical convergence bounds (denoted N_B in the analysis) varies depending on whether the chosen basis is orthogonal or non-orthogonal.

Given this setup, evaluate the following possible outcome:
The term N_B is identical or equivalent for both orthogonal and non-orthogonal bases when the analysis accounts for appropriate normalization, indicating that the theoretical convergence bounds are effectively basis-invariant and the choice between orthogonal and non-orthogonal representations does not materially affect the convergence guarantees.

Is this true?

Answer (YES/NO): NO